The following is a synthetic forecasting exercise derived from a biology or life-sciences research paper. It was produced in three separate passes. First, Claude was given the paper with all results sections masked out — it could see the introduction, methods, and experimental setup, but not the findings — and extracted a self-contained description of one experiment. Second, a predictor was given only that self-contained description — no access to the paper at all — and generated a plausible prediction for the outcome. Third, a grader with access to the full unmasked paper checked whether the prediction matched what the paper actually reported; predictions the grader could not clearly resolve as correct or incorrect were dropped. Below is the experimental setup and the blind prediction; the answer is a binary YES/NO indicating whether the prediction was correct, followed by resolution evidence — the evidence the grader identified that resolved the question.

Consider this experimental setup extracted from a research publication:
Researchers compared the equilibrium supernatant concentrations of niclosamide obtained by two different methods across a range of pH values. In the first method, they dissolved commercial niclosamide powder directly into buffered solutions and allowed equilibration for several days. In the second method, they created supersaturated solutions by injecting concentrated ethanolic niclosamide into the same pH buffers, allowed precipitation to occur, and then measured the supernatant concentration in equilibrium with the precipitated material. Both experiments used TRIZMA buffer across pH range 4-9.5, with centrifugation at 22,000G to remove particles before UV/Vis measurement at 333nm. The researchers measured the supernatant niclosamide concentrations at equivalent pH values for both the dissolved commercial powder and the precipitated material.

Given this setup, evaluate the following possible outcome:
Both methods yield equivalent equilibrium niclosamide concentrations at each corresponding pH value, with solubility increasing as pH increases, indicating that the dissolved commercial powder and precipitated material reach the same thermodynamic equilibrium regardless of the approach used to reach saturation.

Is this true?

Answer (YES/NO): NO